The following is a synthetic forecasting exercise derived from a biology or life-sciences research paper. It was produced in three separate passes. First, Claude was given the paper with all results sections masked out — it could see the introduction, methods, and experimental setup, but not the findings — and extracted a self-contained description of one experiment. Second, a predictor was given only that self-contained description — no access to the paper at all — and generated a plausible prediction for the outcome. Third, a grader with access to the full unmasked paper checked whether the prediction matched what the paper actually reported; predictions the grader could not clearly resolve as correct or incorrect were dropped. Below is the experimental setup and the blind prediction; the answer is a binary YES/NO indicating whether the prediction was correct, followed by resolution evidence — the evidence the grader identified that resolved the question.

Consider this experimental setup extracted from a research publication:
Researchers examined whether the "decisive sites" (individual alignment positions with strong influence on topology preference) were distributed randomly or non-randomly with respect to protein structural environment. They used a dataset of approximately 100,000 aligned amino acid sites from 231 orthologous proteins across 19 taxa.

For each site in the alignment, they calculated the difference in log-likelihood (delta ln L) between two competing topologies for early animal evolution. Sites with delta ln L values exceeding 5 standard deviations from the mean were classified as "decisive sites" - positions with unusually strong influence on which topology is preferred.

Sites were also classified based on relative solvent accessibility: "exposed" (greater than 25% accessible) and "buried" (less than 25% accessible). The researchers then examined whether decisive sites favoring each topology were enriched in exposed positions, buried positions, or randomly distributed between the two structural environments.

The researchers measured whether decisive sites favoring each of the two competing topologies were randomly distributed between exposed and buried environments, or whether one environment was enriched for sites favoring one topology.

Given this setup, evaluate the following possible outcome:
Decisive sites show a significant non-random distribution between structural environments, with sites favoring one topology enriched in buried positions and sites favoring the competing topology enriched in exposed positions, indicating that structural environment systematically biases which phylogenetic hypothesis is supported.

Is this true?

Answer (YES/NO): YES